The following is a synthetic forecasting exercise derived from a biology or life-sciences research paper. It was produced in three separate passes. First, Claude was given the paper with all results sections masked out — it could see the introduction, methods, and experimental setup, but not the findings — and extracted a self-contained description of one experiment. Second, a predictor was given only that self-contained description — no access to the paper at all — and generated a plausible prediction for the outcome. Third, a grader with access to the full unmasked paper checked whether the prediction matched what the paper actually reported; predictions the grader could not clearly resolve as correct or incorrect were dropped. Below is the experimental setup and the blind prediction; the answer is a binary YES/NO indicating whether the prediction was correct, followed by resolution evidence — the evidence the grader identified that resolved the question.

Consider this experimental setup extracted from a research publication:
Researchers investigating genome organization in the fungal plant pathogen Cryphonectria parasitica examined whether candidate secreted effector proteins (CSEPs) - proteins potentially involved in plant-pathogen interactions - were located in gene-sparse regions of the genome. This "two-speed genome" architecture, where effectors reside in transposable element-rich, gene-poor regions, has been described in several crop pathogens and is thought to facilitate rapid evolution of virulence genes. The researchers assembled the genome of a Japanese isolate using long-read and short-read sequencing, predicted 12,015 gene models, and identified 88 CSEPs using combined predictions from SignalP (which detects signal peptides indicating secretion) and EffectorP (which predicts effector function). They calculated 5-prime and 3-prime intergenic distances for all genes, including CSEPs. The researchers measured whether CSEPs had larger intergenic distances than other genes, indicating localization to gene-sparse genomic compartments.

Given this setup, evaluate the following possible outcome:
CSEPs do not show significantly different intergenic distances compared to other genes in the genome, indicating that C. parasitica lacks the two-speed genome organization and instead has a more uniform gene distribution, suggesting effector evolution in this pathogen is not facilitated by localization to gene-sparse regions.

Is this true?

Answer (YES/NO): YES